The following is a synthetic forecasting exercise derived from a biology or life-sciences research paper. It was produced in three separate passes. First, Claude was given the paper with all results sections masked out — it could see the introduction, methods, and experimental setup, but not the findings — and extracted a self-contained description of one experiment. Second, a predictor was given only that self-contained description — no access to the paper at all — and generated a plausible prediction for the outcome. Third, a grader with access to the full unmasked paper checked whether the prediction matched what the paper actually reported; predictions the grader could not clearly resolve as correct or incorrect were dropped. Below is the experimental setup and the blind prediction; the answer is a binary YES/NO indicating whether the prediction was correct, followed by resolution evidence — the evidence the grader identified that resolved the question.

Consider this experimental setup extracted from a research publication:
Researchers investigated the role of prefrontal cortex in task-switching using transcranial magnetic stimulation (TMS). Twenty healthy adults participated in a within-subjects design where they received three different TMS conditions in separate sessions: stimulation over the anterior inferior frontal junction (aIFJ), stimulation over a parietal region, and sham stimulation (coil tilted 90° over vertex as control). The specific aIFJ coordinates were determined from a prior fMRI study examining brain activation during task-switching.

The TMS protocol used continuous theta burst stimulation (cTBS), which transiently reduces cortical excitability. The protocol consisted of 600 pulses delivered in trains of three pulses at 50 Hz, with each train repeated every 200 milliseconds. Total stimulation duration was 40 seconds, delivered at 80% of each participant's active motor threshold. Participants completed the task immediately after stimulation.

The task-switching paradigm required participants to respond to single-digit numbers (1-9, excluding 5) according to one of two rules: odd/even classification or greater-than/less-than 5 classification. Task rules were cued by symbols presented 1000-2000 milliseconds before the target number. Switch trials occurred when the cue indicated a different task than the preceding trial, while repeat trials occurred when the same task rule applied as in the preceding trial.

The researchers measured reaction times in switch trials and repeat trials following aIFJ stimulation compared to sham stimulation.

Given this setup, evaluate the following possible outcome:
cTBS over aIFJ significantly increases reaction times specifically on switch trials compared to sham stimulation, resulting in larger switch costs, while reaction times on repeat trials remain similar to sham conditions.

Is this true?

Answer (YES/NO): NO